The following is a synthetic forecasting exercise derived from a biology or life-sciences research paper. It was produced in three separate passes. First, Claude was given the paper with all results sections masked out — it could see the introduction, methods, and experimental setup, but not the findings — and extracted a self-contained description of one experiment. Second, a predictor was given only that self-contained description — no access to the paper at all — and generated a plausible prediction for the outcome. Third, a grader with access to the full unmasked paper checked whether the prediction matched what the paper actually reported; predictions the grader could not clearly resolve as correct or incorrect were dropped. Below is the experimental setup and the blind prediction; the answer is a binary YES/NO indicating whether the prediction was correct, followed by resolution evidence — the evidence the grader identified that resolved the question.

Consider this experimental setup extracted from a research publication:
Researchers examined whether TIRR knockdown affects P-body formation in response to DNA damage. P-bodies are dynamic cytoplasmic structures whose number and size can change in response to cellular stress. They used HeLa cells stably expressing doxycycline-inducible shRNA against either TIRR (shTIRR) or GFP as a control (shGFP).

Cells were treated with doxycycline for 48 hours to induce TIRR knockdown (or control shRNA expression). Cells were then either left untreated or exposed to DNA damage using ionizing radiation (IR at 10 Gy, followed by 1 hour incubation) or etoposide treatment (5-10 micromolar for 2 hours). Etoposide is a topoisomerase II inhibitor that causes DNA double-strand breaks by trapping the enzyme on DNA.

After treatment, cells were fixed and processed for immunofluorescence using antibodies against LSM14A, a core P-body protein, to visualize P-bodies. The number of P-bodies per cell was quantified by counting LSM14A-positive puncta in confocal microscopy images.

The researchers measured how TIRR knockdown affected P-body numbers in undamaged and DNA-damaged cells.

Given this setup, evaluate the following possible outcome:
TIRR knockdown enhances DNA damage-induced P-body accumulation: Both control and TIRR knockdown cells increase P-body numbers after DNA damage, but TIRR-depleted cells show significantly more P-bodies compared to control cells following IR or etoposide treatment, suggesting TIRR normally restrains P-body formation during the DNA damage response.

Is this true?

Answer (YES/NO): NO